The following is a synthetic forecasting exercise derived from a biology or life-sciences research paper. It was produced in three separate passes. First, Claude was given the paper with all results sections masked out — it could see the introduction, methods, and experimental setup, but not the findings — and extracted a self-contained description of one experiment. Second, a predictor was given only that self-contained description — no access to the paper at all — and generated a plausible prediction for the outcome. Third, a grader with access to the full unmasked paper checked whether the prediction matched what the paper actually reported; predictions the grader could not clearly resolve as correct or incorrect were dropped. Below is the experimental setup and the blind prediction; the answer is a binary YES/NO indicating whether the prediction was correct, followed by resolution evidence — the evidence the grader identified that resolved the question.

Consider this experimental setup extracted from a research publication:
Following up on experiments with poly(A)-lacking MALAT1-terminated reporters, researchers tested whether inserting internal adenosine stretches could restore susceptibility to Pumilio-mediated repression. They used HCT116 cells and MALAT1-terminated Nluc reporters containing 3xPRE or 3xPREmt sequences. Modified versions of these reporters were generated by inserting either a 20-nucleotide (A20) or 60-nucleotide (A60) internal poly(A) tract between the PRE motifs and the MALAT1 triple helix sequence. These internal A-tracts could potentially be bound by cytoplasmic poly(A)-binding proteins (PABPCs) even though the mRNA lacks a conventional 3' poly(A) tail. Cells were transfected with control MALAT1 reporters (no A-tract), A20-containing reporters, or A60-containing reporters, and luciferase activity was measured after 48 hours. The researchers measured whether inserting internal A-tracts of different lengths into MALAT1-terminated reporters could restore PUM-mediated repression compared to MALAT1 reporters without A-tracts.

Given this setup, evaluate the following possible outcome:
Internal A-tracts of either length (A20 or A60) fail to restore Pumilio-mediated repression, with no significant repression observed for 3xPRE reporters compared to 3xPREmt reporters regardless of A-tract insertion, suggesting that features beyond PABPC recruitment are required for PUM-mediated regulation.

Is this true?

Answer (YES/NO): NO